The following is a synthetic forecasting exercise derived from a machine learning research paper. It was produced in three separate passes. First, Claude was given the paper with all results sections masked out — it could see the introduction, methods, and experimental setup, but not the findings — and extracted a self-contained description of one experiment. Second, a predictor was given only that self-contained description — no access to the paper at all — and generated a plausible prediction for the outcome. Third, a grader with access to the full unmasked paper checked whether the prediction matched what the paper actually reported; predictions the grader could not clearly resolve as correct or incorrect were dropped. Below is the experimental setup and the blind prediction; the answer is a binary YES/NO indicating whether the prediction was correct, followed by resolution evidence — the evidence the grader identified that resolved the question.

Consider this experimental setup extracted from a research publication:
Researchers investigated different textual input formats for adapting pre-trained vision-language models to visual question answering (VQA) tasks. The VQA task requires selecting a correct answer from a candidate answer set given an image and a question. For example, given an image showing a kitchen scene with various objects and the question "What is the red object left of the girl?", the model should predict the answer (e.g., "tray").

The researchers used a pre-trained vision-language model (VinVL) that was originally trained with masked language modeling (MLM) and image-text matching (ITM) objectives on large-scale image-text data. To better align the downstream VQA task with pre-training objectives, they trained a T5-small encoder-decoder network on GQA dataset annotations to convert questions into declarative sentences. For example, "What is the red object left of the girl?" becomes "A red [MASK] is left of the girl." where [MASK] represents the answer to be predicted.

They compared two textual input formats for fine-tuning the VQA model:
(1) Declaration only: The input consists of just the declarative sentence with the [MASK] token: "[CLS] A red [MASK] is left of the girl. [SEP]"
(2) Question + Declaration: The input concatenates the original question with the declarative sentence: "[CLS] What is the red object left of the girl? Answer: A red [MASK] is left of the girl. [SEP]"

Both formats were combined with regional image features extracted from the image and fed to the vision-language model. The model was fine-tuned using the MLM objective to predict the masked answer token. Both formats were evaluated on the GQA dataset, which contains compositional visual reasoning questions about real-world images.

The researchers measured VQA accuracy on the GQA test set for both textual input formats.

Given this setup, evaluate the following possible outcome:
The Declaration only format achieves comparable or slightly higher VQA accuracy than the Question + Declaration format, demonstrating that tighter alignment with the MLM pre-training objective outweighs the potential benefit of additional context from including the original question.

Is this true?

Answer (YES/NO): NO